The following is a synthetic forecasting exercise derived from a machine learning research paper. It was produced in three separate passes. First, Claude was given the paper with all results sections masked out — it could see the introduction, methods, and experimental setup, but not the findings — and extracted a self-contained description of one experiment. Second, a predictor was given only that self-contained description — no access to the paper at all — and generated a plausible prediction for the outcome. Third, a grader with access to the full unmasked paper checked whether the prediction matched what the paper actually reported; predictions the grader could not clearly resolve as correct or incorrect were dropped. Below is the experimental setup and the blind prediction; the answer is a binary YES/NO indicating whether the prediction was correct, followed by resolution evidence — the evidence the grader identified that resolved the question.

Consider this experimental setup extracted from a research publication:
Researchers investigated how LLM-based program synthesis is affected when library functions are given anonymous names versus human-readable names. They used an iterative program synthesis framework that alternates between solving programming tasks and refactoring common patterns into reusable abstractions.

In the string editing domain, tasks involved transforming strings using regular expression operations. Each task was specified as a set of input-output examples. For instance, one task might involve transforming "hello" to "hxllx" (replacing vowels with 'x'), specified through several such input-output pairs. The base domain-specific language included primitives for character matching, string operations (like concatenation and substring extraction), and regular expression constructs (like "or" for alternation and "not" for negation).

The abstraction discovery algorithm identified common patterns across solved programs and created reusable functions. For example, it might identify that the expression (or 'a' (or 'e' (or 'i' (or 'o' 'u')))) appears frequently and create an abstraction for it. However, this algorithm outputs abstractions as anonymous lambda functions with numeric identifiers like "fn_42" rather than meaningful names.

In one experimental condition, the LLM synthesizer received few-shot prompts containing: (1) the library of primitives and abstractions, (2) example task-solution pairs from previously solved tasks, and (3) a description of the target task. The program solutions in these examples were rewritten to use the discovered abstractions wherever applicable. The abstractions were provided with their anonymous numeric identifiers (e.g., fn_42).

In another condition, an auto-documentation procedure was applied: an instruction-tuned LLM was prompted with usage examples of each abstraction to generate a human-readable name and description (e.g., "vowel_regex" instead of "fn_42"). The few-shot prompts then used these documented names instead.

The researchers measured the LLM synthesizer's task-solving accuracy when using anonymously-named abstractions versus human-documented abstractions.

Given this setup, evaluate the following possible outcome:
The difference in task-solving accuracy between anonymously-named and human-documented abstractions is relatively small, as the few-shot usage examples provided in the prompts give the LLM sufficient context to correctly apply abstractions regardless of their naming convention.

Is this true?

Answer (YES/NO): NO